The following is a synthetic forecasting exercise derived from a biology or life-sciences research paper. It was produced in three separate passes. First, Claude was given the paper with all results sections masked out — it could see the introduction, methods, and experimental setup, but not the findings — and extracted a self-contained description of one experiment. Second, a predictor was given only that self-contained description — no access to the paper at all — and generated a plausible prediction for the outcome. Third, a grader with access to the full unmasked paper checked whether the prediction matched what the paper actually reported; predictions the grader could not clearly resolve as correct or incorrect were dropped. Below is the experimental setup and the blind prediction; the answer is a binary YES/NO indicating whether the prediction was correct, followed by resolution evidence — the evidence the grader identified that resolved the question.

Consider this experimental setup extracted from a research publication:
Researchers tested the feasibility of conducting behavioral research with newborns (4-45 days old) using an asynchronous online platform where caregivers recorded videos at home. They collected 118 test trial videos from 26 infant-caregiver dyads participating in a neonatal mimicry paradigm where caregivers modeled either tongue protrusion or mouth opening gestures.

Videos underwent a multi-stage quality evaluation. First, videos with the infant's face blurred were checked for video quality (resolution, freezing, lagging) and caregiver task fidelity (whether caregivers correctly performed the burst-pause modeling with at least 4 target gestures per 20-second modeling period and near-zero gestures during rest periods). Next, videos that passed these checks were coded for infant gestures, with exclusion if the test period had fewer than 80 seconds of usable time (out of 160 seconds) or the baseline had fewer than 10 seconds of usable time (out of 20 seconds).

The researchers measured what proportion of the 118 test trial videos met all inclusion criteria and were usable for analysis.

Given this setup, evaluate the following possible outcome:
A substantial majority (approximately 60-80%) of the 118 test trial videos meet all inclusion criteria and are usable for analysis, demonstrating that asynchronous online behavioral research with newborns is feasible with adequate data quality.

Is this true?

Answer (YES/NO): YES